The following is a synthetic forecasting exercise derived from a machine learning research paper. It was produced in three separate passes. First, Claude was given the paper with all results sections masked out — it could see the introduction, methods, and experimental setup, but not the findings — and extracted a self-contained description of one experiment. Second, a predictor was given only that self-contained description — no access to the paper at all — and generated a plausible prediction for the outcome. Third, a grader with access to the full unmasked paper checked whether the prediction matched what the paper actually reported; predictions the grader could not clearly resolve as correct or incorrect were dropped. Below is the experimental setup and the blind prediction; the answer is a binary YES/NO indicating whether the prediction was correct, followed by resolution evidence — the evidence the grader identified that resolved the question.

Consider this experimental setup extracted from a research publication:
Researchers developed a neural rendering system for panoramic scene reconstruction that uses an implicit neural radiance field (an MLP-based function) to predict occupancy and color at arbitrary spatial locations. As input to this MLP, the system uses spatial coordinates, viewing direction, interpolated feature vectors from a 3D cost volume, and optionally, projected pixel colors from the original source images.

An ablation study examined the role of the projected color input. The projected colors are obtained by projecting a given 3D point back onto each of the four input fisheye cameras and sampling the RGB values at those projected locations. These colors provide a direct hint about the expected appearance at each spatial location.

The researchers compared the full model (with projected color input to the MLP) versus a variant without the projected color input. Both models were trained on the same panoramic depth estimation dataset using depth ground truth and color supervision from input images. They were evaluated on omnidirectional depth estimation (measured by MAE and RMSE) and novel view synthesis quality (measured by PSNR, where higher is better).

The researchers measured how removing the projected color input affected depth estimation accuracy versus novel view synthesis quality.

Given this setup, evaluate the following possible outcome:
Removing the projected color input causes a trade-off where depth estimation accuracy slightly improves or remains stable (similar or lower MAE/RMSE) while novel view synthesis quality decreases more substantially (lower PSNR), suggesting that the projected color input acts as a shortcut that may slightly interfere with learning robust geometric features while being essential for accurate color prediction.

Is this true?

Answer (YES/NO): YES